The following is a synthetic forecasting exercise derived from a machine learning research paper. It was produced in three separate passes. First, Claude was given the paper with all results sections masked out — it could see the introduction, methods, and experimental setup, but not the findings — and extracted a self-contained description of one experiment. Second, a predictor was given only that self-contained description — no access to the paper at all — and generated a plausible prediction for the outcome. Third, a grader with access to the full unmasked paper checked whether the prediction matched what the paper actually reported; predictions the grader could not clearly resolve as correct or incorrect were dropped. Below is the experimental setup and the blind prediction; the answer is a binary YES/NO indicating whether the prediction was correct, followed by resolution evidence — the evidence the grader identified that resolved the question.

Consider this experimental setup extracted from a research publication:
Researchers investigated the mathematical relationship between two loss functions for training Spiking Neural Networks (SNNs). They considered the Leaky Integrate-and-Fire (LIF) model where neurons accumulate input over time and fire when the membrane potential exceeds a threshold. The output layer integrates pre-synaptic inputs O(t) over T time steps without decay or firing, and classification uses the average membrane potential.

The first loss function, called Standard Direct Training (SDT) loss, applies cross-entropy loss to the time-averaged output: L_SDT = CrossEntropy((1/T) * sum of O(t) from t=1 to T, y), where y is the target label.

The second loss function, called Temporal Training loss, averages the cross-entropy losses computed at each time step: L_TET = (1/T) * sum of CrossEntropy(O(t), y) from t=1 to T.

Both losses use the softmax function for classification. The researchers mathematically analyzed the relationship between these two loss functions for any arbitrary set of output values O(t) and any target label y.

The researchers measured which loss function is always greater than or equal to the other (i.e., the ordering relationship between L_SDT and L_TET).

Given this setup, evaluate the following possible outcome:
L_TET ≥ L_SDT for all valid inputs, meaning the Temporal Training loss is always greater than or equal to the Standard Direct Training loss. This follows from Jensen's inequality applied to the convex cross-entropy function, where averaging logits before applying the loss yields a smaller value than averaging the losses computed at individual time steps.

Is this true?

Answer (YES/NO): YES